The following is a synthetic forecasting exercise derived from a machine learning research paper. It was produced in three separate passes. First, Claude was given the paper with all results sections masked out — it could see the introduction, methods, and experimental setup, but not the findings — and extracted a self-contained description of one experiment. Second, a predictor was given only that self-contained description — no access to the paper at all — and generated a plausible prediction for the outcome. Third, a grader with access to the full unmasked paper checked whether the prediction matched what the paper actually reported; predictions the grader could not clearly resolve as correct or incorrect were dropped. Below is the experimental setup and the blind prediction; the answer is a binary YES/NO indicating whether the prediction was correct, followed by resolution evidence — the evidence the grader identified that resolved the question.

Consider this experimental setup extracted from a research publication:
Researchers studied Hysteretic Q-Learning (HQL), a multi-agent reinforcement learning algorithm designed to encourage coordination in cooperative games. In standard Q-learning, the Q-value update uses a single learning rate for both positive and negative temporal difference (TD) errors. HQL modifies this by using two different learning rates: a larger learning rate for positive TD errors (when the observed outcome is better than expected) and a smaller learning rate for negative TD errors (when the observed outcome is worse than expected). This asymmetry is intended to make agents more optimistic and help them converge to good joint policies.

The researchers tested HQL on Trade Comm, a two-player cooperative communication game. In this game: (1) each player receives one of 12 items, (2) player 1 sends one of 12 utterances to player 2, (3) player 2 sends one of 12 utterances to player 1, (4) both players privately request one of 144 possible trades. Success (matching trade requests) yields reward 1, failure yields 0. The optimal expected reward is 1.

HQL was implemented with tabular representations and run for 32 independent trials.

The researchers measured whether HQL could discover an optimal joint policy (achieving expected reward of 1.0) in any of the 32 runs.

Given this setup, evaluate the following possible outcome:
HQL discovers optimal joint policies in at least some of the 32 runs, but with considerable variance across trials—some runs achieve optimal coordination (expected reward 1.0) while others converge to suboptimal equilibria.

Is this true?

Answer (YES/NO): NO